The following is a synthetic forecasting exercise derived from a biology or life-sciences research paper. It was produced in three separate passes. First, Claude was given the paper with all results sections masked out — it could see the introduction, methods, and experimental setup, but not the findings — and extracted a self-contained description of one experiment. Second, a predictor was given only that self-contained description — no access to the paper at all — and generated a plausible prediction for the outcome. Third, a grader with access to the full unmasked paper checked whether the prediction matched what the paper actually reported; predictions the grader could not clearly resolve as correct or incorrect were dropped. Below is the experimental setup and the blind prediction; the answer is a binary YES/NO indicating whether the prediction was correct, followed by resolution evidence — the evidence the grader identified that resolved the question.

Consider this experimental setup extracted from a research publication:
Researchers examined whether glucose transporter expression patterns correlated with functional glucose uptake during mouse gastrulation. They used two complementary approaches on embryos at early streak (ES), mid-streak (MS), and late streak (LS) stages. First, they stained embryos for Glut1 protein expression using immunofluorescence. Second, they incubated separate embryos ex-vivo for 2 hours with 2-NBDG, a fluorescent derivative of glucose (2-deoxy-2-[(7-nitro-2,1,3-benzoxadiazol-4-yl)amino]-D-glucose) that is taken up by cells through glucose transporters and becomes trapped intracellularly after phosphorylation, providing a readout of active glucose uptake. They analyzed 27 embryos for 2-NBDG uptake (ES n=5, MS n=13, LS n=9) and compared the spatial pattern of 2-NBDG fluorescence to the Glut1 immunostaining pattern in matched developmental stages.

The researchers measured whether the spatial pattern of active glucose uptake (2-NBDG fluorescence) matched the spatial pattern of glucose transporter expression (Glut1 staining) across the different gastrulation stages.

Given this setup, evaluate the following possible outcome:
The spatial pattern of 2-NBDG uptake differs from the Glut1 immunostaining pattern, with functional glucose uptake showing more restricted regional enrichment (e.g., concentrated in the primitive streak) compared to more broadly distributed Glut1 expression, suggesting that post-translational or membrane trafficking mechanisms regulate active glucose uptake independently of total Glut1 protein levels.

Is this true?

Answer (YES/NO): NO